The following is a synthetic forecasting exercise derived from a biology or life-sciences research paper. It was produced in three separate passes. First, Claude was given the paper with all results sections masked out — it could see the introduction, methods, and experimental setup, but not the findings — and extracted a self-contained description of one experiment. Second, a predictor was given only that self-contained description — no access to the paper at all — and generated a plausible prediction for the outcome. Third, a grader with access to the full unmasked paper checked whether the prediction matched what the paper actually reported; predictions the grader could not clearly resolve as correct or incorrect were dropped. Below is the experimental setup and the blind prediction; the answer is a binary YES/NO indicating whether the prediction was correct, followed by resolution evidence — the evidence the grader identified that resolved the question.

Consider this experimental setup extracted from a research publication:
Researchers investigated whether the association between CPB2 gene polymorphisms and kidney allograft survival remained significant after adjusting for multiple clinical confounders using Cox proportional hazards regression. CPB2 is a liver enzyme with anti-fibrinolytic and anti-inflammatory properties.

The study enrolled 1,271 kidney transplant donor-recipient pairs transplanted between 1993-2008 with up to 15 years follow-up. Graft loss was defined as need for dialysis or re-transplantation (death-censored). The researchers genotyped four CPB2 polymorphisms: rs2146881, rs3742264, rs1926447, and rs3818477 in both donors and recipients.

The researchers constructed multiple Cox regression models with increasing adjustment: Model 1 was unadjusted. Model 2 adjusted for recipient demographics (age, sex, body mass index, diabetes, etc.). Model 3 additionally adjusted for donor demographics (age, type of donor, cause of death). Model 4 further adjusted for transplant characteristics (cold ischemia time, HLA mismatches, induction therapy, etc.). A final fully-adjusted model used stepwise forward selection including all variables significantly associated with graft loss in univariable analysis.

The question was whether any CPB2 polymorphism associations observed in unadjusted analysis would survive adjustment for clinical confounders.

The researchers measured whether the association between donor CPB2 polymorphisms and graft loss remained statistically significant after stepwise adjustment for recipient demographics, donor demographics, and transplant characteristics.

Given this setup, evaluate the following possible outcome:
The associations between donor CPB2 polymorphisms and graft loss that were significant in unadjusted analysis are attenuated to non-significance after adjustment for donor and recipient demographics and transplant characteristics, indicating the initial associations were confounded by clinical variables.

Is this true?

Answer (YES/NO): NO